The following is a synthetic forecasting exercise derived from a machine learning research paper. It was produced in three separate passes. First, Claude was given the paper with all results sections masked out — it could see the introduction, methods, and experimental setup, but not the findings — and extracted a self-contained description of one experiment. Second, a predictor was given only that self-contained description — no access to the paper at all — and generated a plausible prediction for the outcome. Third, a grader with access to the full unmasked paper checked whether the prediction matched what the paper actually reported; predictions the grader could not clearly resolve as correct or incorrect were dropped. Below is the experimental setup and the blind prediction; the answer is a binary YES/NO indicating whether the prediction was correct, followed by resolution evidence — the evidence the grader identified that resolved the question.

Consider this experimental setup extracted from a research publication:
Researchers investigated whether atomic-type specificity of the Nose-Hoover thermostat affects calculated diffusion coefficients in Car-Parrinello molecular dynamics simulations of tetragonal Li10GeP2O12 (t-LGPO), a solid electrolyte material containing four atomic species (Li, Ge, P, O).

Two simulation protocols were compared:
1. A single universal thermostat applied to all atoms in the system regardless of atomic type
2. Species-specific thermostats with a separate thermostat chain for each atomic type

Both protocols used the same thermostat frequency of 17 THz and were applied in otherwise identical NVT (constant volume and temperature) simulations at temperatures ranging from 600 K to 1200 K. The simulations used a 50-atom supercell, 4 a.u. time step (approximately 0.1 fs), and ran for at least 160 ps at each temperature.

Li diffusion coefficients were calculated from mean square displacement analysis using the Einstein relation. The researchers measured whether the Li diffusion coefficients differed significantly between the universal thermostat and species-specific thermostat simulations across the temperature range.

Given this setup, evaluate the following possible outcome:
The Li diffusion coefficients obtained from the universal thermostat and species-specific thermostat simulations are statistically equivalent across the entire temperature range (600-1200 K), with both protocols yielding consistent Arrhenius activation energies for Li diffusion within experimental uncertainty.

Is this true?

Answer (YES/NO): YES